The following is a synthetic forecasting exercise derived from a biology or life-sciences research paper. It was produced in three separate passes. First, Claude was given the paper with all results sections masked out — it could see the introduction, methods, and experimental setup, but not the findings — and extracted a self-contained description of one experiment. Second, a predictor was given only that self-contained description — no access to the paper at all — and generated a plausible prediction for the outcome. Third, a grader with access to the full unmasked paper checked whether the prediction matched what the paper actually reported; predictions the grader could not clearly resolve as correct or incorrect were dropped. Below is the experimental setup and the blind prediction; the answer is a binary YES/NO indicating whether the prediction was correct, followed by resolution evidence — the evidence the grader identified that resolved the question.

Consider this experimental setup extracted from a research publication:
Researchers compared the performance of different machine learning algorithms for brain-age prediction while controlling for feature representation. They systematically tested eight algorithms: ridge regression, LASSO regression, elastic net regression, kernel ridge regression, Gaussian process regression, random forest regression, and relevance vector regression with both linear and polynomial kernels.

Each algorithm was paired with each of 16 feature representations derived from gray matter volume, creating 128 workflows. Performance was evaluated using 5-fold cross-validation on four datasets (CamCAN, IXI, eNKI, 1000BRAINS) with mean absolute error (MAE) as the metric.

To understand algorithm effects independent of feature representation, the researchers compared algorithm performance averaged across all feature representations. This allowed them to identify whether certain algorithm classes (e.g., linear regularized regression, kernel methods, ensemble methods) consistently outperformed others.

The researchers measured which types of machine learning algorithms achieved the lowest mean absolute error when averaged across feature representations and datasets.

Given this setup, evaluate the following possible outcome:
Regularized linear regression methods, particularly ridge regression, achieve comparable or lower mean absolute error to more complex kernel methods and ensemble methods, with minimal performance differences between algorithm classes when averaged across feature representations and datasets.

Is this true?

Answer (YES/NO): NO